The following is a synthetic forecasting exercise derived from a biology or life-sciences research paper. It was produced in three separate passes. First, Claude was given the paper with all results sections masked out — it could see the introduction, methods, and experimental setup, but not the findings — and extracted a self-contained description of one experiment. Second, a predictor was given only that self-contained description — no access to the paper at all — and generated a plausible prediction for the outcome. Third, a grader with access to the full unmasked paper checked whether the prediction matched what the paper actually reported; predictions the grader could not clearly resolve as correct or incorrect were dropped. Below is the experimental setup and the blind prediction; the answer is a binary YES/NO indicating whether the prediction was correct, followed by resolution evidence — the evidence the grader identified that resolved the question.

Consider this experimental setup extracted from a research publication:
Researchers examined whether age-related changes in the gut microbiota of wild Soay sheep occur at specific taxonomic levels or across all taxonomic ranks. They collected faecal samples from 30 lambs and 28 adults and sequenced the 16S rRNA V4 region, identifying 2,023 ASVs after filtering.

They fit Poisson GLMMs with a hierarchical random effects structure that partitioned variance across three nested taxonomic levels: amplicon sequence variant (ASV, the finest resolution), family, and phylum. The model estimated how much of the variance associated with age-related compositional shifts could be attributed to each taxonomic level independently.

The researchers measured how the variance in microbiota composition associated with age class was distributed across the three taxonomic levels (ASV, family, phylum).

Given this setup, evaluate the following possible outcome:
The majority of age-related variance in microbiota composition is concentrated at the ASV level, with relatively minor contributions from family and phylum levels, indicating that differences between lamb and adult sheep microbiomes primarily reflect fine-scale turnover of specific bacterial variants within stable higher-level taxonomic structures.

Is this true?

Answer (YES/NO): YES